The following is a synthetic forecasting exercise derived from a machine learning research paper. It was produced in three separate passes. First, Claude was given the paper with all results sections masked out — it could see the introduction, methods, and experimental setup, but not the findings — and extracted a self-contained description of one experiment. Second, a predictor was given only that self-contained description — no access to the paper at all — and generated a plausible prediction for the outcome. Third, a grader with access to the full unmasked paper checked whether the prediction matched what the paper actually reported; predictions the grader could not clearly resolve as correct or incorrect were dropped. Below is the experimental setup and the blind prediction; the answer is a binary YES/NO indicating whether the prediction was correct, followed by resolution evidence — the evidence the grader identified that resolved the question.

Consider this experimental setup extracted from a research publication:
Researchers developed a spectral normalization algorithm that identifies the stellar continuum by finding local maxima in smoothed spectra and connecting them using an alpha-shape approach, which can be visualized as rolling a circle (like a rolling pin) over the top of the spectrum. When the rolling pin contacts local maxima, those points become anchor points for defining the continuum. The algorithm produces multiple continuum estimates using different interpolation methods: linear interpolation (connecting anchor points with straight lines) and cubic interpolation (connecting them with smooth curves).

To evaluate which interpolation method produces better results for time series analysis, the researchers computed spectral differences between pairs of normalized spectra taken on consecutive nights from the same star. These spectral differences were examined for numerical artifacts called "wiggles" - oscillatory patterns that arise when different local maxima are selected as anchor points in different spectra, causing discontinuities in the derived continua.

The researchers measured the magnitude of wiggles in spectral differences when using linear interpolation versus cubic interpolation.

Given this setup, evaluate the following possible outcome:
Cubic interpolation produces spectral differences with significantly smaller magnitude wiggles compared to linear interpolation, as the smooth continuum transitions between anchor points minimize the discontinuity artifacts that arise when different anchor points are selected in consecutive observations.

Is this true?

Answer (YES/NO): NO